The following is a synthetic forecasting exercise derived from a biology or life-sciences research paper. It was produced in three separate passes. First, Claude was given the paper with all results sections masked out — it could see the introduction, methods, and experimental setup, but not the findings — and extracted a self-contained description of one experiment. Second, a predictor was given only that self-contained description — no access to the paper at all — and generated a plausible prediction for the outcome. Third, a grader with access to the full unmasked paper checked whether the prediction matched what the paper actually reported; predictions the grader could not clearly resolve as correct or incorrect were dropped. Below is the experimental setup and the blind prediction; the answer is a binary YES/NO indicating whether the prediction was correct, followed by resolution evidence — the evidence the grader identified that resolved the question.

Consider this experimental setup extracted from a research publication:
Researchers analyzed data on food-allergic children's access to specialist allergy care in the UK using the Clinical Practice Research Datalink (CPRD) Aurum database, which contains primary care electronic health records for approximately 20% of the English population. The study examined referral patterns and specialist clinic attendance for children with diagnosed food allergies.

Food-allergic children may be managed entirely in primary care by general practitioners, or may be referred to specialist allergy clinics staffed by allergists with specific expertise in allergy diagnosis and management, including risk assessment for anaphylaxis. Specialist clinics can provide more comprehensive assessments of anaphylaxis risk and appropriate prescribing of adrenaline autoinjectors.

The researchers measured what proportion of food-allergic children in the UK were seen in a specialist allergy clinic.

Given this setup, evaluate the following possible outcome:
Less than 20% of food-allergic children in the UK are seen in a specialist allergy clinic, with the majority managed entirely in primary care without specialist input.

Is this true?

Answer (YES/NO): YES